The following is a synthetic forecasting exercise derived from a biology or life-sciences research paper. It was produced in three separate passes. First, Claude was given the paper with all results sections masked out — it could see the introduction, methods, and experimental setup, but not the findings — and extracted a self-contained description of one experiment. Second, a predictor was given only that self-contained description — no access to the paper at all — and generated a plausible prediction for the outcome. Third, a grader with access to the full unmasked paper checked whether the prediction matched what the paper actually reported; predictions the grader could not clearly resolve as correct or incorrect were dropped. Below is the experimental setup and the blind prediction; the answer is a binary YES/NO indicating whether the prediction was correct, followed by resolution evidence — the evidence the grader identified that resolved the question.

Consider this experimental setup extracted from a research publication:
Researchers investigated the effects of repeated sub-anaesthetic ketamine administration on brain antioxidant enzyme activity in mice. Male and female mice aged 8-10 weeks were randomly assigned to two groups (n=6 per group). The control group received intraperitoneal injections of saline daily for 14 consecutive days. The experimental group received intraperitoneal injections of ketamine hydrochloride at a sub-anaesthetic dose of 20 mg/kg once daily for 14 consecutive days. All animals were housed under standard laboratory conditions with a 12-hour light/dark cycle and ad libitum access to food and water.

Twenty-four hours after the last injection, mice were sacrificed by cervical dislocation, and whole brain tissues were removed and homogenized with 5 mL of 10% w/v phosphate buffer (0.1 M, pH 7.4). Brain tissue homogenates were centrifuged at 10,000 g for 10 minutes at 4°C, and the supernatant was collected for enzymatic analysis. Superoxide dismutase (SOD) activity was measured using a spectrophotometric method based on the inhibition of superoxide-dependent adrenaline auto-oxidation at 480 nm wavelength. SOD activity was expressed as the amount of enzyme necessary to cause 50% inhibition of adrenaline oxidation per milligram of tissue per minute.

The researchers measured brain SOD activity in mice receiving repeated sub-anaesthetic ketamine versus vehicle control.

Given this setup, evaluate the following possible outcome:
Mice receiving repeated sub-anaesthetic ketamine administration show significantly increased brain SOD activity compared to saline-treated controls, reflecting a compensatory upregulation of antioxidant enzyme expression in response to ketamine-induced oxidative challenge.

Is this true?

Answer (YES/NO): YES